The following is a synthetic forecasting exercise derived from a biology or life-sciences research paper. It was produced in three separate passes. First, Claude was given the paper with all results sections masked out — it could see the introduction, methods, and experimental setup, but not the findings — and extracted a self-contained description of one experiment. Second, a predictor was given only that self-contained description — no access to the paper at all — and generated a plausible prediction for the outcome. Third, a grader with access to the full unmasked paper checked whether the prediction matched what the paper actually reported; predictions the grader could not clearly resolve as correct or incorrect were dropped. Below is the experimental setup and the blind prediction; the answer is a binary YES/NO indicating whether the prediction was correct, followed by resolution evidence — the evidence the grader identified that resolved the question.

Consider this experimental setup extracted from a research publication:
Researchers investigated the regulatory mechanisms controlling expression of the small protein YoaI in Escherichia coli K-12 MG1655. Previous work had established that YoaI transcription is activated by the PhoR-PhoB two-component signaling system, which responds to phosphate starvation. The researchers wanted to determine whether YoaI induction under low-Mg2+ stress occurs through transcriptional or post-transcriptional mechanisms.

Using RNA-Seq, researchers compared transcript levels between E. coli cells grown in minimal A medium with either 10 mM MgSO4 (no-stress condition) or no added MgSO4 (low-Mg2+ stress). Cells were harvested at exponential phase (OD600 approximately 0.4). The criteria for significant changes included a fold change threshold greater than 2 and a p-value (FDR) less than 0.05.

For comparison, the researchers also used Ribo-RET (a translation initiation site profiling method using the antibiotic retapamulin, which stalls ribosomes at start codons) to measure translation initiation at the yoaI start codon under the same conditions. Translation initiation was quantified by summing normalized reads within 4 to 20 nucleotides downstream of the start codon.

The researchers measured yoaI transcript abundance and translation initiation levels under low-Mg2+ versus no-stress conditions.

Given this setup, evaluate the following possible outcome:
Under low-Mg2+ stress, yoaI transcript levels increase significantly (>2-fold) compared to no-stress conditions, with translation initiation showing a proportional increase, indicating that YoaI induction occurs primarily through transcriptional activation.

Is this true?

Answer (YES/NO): NO